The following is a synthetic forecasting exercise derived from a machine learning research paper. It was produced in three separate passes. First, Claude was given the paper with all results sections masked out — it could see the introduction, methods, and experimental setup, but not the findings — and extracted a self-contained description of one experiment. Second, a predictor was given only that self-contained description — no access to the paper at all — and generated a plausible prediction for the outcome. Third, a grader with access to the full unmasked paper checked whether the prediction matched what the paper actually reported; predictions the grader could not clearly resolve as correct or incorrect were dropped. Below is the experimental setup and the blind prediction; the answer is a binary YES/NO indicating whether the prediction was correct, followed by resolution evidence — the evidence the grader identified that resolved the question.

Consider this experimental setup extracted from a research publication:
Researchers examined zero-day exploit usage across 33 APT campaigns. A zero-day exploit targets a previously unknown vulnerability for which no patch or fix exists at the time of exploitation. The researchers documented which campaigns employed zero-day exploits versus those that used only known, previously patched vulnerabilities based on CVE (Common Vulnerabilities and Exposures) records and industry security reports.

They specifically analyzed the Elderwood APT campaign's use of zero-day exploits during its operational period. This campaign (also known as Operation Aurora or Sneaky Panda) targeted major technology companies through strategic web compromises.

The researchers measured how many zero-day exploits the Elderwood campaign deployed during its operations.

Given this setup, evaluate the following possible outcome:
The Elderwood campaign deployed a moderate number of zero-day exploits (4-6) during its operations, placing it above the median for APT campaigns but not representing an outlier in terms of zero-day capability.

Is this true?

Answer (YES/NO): NO